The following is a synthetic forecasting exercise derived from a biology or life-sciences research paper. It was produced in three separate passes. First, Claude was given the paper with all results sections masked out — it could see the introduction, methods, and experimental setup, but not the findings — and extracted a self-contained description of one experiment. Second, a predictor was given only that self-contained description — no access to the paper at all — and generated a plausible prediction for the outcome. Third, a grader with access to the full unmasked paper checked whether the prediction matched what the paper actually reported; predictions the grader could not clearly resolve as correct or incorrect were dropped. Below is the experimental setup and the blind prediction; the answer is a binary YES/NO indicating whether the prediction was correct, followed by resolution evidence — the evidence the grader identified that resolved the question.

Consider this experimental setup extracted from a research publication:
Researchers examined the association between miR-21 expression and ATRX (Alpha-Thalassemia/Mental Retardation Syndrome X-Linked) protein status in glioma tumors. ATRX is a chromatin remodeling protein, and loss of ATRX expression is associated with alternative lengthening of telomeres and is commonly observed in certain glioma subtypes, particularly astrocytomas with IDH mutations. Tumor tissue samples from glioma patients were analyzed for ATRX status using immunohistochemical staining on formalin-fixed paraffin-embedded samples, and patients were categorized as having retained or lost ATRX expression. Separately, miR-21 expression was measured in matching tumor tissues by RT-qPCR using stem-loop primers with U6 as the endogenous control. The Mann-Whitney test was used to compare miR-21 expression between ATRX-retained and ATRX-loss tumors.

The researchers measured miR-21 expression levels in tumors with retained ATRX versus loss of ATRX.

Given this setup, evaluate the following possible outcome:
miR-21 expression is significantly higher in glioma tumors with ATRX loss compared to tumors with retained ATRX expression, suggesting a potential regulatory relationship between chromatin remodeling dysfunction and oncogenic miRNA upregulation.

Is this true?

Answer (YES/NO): NO